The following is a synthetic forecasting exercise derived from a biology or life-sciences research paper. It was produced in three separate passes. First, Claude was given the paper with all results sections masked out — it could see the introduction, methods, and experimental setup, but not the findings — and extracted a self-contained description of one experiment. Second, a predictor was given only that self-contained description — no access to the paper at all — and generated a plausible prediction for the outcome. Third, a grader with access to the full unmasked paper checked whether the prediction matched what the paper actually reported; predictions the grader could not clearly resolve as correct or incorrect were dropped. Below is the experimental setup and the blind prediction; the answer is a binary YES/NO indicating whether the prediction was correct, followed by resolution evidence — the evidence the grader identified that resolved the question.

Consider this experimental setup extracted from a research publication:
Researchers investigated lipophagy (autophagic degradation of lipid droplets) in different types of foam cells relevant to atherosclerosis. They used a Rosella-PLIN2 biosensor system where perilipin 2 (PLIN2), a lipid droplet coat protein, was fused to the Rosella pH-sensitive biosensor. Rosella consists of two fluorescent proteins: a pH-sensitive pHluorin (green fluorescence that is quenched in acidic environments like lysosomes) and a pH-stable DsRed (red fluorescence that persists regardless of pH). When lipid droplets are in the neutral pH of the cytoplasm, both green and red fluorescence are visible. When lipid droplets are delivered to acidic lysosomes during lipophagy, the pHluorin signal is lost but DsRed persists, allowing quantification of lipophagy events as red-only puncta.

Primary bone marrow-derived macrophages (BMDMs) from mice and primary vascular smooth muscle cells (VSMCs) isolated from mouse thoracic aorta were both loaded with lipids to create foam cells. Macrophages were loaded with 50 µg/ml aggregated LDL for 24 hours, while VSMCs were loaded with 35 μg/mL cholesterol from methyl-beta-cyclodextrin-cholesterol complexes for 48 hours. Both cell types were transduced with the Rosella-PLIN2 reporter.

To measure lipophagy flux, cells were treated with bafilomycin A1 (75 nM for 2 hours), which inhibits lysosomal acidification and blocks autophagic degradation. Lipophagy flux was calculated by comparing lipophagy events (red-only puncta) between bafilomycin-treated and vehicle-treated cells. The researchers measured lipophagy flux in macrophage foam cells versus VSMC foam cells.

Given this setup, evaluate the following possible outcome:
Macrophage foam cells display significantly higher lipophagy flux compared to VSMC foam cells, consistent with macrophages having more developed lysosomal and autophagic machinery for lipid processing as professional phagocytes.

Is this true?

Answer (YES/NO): YES